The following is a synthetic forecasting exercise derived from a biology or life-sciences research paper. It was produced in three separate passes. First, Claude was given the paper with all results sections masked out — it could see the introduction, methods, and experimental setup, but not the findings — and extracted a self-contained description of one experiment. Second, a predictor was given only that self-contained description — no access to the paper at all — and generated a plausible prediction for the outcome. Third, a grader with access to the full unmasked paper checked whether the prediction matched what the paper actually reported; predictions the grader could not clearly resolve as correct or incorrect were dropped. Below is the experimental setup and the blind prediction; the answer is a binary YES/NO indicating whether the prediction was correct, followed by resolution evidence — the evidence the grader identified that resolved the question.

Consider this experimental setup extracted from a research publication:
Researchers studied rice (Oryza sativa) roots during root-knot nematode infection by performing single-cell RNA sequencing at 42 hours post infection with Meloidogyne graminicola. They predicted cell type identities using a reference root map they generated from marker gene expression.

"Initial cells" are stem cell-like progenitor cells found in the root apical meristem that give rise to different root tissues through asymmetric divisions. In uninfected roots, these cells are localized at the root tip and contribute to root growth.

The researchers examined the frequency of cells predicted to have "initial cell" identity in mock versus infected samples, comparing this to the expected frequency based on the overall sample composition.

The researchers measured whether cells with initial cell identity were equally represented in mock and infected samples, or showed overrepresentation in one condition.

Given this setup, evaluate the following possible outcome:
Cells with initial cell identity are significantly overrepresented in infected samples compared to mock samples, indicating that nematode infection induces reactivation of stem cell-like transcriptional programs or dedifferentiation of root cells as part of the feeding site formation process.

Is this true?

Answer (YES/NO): YES